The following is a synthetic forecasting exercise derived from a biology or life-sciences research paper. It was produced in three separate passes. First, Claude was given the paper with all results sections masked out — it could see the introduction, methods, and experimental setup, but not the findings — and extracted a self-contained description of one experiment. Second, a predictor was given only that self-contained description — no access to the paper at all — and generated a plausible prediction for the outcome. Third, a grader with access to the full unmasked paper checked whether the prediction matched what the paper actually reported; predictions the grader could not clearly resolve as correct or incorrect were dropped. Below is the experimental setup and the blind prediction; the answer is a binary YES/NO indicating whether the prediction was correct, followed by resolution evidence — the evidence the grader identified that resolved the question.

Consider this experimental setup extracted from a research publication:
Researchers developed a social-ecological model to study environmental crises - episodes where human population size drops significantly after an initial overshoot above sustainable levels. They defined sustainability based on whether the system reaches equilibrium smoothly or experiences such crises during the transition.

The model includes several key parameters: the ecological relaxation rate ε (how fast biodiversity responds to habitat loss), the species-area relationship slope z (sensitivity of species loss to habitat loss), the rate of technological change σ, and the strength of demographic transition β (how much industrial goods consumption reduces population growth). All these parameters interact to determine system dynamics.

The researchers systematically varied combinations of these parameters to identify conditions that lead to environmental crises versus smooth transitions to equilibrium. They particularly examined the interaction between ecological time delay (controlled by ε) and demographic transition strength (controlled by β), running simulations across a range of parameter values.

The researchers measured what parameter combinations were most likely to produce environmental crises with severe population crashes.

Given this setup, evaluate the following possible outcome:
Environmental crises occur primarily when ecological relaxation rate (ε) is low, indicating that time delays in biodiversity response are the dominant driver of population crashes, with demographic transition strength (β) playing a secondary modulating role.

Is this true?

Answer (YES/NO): NO